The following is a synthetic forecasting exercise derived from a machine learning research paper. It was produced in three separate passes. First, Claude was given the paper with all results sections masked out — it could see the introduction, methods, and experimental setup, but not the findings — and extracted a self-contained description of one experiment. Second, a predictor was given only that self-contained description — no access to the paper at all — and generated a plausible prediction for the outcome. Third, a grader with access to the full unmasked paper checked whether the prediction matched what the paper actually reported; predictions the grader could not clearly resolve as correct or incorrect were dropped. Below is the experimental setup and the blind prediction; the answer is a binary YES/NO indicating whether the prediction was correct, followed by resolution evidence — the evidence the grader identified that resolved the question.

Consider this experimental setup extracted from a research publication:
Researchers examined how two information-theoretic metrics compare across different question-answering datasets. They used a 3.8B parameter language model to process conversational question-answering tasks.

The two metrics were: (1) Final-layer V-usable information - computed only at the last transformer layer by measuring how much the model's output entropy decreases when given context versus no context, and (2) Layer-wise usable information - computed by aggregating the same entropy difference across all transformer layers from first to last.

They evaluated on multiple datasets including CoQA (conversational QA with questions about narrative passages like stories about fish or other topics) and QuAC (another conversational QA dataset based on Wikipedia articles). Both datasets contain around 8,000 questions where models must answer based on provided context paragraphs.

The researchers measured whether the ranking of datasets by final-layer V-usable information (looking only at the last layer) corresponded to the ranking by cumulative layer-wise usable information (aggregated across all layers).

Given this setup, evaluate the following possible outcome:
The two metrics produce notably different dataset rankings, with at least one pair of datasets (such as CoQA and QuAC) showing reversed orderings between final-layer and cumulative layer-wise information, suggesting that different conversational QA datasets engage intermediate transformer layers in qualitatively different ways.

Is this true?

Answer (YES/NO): YES